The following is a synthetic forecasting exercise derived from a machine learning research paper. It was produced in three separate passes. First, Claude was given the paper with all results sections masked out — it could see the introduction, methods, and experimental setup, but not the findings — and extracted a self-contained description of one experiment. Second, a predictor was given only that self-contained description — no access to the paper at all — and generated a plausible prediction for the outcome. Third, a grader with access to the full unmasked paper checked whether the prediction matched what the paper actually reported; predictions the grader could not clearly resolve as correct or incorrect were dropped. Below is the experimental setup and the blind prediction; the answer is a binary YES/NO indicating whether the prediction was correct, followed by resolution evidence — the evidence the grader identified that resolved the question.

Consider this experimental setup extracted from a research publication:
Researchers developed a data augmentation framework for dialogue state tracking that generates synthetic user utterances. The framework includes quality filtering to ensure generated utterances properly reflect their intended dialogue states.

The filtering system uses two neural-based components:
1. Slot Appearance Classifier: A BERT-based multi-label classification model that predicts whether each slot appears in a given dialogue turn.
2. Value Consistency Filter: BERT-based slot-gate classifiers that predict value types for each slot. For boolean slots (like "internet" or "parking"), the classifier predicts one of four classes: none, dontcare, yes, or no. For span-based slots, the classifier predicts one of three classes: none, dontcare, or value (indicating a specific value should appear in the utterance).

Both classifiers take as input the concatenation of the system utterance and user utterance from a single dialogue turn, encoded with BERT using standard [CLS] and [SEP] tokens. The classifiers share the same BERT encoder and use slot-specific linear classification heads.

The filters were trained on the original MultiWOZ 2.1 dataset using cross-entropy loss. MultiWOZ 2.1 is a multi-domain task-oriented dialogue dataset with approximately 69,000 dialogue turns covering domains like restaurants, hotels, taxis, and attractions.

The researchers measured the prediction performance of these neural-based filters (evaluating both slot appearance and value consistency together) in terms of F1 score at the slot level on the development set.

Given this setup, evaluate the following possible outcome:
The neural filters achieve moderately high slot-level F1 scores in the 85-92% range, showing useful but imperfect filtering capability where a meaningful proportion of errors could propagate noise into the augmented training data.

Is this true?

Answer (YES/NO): NO